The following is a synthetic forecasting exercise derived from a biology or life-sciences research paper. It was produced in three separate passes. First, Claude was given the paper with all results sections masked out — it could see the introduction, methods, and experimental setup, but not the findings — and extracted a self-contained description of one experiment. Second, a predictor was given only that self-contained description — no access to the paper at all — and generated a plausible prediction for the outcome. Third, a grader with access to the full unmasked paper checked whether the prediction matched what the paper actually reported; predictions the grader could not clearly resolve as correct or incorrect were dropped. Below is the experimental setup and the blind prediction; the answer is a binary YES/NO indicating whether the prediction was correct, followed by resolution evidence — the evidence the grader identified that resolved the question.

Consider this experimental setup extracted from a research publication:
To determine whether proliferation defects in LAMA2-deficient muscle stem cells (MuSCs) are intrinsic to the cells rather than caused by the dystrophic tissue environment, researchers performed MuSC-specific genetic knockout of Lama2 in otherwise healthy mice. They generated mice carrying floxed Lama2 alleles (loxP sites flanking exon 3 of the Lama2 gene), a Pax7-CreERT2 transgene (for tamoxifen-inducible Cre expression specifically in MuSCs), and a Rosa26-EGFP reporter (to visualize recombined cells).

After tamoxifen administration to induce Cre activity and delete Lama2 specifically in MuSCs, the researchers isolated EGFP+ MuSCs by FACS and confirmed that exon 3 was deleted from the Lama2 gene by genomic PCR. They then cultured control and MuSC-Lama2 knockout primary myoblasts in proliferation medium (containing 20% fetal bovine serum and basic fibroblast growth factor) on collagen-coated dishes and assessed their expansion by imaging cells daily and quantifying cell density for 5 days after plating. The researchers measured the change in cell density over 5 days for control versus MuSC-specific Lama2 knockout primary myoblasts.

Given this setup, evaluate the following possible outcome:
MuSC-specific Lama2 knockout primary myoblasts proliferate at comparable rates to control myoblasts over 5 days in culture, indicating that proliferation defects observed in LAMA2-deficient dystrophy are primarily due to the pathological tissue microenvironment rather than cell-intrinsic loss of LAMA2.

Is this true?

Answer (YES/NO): NO